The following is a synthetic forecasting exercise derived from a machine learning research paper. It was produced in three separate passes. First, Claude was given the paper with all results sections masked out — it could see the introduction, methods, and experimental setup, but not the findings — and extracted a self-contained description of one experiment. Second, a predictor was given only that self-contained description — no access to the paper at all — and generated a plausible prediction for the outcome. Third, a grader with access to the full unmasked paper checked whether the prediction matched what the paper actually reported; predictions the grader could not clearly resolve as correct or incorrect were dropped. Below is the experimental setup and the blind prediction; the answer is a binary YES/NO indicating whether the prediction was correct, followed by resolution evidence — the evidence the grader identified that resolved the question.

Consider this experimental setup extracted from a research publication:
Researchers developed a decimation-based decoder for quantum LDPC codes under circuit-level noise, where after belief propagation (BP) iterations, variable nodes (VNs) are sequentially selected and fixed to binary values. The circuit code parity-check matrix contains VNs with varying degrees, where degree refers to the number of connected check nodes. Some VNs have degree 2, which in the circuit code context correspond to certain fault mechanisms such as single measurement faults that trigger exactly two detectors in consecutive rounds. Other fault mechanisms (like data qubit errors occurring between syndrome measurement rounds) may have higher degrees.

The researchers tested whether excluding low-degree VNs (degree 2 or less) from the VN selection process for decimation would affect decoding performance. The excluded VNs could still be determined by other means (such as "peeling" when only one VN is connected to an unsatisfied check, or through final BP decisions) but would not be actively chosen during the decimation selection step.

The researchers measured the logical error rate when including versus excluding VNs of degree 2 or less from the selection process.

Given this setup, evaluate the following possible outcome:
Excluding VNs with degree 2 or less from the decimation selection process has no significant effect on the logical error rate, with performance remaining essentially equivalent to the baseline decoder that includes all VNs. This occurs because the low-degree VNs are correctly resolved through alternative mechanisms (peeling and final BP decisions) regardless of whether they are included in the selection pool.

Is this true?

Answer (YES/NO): NO